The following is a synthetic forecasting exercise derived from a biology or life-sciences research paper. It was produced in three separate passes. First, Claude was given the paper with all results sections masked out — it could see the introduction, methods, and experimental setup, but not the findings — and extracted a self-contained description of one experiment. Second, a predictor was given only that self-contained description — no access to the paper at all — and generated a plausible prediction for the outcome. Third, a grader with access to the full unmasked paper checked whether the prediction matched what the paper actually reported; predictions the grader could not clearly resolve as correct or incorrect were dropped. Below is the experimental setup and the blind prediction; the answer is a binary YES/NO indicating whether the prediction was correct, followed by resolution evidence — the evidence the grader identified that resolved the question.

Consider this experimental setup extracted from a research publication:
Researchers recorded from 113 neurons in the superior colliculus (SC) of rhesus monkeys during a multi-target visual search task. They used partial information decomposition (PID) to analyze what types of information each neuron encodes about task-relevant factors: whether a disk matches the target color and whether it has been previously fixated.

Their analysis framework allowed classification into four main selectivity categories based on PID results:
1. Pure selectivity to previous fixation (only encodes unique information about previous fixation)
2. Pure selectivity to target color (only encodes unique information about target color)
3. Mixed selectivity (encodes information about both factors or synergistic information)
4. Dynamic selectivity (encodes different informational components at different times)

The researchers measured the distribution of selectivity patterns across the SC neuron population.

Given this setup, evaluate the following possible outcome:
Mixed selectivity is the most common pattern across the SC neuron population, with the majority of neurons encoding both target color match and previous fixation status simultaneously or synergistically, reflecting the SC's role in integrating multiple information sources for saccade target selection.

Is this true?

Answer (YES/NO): NO